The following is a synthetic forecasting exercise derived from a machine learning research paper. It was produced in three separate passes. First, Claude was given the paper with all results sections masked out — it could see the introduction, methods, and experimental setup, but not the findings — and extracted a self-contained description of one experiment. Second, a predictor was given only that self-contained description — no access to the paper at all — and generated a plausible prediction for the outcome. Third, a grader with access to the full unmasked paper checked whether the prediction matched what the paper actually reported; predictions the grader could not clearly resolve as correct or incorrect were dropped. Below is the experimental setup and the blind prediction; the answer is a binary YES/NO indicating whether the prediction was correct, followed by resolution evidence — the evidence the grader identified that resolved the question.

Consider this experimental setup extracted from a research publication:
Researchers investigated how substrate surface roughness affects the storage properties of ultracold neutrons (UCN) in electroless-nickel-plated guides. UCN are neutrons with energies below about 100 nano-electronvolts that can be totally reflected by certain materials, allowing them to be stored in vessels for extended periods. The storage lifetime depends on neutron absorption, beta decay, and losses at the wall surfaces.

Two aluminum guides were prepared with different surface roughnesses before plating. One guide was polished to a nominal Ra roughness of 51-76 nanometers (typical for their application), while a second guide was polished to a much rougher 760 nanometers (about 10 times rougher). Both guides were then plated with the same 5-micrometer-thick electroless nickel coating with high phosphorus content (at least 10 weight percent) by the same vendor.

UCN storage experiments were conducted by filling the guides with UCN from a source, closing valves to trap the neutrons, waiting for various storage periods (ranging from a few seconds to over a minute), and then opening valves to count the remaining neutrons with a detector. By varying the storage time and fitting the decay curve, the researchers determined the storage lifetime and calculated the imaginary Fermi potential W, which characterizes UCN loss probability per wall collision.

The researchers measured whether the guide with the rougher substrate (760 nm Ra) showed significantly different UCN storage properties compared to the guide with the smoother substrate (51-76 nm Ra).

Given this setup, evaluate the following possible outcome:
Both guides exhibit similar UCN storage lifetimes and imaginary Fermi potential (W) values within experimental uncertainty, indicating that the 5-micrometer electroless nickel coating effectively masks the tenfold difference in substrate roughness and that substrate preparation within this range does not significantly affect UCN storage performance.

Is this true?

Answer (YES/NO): NO